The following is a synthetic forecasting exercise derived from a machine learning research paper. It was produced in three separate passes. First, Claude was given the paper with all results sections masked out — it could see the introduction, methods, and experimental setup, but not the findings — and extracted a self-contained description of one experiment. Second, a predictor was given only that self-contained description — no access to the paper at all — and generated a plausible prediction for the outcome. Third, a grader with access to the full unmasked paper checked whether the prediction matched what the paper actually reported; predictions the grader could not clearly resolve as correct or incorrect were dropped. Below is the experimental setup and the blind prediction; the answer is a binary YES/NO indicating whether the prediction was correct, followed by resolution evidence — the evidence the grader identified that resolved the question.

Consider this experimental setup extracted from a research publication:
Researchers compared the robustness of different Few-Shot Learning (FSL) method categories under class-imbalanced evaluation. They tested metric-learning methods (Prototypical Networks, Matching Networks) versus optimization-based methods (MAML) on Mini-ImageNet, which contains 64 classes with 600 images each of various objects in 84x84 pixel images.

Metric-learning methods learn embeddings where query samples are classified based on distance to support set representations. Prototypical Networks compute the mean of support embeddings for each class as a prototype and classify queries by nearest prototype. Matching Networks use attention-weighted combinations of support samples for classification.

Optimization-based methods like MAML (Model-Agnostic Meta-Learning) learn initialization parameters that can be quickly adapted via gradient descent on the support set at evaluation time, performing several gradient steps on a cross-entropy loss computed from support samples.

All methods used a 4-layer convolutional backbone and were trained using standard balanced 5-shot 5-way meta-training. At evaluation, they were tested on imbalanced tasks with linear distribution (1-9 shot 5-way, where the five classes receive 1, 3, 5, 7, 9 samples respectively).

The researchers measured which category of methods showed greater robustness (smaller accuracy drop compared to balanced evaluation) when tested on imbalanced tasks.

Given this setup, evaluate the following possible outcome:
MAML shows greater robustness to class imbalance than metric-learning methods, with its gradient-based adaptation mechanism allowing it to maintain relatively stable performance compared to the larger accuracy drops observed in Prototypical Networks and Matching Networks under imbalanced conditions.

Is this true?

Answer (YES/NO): NO